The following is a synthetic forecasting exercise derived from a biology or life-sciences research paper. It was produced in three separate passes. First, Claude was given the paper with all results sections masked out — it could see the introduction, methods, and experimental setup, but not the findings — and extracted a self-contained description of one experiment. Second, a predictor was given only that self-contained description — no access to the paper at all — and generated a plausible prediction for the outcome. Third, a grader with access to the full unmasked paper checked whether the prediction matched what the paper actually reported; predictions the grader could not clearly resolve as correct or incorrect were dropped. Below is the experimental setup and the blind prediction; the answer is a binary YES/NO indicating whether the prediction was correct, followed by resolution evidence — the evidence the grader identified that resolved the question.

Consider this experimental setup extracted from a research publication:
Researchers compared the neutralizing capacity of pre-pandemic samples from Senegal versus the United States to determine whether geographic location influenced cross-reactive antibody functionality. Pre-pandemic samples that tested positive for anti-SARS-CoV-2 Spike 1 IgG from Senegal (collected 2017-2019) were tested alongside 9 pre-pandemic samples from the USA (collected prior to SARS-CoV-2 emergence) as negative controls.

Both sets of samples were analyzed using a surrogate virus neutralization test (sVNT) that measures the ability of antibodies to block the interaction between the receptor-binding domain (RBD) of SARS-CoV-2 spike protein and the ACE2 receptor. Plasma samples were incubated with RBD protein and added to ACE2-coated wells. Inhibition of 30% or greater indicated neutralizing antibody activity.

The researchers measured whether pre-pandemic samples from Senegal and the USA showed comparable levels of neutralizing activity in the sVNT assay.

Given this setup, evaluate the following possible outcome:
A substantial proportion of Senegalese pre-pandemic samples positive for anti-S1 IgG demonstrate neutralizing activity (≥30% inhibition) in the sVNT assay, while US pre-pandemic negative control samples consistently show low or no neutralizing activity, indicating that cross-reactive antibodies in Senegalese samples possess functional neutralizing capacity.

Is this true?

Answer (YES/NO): NO